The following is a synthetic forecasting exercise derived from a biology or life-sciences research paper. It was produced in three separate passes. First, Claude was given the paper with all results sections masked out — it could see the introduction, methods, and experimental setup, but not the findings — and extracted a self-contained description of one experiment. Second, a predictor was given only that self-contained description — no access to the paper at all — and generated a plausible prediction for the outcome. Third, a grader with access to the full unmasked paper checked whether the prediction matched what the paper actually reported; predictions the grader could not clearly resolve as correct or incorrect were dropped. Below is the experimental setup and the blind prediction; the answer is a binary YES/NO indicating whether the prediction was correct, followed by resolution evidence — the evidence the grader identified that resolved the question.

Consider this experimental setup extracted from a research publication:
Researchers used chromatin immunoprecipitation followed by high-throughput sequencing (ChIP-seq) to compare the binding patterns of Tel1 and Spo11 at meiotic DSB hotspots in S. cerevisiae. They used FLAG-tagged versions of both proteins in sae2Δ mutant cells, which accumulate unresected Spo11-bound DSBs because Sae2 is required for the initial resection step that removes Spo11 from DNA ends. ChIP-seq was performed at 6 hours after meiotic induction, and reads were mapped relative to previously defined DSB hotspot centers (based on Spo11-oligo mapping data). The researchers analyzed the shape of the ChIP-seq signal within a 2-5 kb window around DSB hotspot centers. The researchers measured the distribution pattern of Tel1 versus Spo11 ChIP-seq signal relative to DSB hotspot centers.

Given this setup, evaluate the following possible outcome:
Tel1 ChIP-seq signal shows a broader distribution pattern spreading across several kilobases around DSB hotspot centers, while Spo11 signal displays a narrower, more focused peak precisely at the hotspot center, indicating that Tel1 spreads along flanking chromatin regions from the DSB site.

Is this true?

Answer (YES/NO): YES